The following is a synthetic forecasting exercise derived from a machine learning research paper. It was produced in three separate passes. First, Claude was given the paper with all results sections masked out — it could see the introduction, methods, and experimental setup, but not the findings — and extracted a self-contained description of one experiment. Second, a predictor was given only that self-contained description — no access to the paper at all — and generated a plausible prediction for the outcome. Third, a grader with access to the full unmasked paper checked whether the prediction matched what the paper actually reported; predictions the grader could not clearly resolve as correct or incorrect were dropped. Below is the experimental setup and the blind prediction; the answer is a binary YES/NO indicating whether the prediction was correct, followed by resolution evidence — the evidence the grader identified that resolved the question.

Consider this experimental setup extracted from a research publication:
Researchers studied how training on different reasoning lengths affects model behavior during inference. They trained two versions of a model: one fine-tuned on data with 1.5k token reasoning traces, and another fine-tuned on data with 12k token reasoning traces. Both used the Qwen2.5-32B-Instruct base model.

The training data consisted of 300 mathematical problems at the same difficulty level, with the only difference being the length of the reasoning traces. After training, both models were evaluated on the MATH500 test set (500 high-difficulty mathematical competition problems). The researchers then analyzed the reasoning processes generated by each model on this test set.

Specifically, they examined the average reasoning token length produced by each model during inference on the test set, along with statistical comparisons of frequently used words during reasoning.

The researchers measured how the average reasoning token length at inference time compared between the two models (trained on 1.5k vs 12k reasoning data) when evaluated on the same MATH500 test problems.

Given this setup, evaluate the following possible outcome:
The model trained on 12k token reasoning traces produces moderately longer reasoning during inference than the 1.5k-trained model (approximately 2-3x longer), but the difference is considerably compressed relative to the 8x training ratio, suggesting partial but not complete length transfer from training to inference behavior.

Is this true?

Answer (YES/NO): YES